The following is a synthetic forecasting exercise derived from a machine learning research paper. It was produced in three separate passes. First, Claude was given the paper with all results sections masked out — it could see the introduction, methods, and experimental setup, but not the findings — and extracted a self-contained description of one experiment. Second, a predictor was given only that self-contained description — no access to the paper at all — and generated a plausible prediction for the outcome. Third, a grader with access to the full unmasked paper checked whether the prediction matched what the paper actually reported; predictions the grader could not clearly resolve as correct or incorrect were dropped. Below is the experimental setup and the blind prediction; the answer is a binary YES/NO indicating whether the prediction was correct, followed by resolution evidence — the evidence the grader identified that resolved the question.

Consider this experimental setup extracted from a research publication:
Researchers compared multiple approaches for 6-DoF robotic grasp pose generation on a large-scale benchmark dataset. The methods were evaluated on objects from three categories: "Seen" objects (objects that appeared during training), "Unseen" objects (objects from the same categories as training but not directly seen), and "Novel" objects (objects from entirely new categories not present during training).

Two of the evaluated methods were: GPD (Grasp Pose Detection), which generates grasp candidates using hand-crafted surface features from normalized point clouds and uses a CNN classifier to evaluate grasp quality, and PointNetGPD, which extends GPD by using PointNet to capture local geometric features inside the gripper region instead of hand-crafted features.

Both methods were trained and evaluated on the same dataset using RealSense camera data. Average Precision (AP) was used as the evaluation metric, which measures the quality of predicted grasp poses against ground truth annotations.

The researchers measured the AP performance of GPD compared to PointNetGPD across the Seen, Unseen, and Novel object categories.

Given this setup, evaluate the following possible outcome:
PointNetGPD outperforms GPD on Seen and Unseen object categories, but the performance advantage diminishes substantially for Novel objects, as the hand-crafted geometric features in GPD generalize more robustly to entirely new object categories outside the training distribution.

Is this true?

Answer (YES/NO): NO